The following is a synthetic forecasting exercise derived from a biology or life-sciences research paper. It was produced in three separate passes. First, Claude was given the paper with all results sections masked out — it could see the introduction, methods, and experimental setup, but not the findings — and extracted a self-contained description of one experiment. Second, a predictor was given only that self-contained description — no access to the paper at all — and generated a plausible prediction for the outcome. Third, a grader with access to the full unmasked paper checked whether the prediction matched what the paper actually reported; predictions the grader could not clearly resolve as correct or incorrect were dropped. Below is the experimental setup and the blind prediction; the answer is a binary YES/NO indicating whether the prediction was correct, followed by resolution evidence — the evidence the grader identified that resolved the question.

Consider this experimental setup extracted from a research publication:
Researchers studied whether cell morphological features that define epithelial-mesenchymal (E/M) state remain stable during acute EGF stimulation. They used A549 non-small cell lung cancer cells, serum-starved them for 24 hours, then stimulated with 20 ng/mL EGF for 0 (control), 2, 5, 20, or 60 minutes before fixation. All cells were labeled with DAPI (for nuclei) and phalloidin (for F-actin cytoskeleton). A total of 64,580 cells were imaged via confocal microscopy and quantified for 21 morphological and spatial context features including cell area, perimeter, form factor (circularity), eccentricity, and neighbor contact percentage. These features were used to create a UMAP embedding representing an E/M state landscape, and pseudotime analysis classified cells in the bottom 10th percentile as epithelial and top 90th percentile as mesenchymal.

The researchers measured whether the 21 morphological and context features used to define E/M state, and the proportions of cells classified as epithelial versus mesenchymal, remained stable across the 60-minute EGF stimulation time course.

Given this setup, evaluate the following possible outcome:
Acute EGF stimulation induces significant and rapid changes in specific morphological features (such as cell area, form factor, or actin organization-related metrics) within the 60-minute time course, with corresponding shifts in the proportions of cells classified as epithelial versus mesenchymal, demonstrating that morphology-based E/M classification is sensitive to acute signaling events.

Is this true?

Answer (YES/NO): NO